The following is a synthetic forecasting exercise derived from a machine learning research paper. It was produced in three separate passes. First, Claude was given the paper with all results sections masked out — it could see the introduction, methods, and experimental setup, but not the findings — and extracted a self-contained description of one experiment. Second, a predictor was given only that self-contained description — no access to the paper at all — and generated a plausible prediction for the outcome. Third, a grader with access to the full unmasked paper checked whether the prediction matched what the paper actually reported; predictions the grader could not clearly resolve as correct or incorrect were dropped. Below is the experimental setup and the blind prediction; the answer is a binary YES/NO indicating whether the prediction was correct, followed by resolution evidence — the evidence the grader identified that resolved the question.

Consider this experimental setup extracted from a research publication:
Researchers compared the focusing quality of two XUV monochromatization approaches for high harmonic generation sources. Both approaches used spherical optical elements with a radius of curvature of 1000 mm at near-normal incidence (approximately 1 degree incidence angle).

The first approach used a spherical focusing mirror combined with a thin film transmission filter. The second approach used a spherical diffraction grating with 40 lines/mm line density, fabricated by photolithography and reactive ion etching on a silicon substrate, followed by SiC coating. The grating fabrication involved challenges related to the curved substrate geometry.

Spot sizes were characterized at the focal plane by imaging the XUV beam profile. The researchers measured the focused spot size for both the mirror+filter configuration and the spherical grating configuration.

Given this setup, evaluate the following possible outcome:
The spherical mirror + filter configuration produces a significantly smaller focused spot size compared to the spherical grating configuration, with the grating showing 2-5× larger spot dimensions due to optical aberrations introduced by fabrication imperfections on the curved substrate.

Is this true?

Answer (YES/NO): NO